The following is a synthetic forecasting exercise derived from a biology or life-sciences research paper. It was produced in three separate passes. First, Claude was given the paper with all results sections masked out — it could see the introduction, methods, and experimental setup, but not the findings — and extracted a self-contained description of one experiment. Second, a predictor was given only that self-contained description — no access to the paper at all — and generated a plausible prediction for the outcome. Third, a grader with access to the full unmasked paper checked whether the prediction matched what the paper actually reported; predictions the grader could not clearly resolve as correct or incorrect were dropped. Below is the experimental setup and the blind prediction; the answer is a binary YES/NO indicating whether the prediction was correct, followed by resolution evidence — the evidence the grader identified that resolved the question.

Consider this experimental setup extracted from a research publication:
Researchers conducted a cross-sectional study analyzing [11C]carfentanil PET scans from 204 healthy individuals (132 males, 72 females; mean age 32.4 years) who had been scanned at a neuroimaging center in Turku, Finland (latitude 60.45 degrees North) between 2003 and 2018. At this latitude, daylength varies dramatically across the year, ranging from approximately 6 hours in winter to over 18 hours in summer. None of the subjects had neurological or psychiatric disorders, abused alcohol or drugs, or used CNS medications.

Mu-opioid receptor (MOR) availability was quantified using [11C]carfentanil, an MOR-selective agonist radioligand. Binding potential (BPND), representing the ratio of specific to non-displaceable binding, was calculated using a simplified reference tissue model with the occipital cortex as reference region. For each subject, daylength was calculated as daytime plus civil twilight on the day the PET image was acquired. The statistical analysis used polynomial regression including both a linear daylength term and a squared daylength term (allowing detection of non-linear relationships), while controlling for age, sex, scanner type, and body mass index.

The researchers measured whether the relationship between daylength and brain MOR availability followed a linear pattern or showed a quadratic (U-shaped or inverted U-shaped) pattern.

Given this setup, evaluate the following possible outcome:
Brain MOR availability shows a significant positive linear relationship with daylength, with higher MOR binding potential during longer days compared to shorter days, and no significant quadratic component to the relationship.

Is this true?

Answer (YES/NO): NO